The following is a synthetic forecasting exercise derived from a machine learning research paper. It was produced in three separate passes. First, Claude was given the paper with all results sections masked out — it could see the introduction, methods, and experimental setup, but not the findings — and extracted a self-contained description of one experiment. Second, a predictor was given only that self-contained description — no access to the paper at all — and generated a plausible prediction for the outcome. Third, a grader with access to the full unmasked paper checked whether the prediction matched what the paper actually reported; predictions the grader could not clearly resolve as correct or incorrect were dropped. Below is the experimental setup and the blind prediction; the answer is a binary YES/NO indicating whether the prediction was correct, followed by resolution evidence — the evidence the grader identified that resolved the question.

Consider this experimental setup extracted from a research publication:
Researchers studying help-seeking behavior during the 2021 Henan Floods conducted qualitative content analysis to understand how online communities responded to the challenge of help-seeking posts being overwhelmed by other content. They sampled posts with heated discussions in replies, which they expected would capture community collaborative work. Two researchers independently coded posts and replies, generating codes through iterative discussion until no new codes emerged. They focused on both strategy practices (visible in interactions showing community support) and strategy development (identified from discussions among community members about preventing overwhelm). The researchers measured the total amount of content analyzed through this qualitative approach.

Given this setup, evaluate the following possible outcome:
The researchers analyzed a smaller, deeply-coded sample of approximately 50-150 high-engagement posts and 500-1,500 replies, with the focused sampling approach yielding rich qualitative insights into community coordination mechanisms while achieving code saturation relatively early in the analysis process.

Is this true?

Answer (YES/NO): NO